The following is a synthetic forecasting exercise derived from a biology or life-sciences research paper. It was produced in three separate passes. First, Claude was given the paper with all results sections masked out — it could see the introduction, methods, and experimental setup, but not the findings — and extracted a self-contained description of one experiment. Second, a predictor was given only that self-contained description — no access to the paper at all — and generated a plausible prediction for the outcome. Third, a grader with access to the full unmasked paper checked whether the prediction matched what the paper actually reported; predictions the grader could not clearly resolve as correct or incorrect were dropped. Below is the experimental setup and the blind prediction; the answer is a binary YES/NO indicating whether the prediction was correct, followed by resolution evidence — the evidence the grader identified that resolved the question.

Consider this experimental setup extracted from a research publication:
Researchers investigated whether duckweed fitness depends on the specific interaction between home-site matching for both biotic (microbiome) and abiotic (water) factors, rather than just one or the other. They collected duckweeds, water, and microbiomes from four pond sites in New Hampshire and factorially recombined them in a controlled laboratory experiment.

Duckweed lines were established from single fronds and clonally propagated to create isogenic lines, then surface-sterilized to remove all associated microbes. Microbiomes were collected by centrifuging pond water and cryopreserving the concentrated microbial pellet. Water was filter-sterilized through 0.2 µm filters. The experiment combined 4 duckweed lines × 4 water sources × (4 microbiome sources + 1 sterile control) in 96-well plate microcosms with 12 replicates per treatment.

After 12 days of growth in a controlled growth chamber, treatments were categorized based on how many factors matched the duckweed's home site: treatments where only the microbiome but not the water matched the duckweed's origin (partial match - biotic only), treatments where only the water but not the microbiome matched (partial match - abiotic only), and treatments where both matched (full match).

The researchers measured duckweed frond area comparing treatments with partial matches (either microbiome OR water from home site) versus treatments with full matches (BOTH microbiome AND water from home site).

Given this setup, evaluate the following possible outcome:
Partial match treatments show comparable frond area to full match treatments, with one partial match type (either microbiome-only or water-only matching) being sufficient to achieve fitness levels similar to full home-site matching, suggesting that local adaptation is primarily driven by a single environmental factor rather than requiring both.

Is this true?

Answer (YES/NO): NO